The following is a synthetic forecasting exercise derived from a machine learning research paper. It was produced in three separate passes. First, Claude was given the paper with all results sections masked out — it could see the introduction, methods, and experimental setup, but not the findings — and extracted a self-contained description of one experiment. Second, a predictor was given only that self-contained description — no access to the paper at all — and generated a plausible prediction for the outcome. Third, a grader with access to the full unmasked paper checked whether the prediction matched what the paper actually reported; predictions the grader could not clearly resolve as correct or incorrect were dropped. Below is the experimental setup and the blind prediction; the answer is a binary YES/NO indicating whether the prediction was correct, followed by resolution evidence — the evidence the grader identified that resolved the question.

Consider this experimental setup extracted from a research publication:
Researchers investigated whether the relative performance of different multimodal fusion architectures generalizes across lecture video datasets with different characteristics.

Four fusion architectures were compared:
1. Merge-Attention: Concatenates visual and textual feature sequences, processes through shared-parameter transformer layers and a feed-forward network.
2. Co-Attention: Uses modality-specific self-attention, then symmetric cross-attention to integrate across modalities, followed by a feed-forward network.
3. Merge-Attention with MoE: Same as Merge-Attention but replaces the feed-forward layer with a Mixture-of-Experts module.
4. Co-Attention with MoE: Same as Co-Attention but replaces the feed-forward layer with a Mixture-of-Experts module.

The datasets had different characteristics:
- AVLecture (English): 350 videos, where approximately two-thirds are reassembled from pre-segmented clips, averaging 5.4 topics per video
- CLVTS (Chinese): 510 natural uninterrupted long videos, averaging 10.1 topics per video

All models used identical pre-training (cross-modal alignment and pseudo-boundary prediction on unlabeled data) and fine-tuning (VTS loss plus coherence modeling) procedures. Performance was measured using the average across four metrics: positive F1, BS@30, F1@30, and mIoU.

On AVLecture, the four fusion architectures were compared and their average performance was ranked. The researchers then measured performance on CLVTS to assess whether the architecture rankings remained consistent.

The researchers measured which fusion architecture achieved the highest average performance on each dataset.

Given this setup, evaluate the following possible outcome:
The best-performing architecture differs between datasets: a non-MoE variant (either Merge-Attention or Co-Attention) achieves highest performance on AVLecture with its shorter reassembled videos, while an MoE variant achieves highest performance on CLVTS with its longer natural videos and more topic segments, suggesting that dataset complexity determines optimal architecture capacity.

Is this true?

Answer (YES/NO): NO